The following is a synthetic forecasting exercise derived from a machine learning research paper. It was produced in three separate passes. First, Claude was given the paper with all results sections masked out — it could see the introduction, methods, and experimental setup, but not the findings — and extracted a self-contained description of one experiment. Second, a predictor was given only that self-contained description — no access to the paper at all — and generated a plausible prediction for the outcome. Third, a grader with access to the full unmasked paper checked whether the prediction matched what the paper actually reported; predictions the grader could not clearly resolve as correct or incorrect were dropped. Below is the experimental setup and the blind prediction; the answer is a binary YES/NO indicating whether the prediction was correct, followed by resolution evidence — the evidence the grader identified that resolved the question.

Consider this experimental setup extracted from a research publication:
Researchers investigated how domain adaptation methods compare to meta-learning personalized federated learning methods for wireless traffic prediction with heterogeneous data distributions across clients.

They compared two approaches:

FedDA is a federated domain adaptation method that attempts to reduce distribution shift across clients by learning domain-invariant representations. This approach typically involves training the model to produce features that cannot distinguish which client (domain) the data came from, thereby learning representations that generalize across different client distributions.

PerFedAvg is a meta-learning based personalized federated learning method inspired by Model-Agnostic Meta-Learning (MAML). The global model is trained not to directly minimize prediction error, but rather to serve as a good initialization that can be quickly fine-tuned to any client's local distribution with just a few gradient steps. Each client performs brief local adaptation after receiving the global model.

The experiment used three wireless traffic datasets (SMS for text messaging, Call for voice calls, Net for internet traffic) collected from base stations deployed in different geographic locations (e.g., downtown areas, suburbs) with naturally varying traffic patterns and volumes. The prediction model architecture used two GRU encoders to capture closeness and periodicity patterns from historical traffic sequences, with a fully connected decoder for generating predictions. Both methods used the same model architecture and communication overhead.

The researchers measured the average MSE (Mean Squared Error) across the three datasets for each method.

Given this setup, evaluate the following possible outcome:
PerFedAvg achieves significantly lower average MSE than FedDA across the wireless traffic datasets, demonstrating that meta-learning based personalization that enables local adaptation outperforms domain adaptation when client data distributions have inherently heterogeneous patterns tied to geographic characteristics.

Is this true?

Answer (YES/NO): YES